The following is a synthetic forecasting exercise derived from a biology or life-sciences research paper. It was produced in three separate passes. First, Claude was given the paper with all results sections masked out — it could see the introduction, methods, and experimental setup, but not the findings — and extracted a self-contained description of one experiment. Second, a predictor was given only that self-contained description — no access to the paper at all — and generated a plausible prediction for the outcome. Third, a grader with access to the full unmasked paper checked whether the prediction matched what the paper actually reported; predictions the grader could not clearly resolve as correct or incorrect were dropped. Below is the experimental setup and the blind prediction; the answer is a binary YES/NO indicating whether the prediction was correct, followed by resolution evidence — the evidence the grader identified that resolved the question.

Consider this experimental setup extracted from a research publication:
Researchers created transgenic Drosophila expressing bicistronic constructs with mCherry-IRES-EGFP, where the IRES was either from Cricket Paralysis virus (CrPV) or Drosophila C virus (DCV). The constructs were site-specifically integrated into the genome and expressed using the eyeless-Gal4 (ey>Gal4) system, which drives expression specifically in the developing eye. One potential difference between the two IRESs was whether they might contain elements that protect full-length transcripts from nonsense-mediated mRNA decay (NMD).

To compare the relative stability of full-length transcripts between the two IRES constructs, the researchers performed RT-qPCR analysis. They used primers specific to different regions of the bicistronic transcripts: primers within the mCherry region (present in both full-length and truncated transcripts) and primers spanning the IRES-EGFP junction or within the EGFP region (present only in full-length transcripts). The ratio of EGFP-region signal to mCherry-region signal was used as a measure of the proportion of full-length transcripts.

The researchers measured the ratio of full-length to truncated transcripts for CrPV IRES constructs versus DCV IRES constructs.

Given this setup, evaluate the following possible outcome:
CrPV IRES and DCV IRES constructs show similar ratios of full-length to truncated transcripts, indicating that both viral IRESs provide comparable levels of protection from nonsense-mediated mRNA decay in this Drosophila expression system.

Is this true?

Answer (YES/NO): NO